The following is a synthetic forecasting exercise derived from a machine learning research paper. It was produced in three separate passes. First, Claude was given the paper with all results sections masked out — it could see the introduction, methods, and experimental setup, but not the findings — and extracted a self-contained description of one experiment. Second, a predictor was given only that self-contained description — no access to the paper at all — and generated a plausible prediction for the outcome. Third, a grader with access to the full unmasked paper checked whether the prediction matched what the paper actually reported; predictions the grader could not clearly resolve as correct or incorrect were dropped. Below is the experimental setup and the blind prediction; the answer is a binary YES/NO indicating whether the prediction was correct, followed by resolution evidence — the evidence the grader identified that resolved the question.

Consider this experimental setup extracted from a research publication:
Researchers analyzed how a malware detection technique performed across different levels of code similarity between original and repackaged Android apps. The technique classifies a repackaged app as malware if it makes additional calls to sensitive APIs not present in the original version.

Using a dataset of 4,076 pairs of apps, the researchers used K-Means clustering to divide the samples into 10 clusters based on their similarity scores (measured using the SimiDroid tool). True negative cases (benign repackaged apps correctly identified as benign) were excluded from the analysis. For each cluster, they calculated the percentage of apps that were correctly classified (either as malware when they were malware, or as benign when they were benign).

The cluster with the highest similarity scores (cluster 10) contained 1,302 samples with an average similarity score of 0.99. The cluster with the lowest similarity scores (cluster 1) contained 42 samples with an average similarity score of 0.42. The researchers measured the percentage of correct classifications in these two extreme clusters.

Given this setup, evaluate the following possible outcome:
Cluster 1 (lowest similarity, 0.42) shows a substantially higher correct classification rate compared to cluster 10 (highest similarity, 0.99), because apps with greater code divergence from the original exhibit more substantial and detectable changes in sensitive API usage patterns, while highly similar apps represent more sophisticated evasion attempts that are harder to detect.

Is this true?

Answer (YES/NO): YES